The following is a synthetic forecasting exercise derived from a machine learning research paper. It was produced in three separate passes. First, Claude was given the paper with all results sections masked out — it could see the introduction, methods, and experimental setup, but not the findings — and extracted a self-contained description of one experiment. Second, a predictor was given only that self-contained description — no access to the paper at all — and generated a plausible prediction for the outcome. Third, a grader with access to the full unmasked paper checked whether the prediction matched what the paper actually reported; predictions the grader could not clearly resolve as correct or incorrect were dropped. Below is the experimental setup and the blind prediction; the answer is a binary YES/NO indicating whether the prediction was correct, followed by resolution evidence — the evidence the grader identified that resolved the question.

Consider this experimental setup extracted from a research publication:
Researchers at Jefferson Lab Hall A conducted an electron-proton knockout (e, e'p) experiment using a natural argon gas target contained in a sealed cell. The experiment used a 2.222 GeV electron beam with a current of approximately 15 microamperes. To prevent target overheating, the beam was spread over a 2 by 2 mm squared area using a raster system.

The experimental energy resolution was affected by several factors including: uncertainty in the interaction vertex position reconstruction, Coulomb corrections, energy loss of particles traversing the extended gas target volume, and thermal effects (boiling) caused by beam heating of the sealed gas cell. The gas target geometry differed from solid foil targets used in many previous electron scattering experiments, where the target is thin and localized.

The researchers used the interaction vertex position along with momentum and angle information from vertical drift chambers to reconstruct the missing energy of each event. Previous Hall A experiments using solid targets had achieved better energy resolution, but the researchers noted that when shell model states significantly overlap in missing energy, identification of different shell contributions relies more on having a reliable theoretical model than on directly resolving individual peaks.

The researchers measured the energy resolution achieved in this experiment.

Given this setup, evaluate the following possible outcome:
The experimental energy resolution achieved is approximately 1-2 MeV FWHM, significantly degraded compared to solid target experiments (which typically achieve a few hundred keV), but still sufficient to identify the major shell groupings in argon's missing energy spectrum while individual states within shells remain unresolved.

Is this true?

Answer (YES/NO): NO